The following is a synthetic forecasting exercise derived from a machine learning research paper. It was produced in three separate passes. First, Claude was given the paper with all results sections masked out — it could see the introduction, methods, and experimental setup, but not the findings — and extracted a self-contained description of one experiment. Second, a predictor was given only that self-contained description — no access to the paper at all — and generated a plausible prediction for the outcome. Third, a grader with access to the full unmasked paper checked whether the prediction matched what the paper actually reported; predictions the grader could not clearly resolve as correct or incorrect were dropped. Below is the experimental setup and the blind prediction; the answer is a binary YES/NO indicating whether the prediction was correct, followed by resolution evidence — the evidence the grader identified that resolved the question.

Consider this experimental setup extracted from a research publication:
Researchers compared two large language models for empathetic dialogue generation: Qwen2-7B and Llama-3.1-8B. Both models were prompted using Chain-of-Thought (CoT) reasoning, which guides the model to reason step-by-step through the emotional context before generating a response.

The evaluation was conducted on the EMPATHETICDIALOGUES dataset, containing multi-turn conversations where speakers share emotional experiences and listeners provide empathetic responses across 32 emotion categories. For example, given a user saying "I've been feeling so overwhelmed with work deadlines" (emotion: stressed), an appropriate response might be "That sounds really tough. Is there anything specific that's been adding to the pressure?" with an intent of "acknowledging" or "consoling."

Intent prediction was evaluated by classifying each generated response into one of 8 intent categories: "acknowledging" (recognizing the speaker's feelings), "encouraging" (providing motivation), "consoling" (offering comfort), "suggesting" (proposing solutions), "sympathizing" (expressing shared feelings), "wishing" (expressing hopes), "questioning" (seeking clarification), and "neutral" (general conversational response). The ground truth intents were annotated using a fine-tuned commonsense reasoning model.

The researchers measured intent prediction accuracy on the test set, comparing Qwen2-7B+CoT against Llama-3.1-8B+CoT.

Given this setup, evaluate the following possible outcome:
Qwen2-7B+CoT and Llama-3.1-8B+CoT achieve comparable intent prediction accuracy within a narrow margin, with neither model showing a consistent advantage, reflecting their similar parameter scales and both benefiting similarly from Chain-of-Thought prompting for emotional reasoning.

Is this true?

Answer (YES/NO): NO